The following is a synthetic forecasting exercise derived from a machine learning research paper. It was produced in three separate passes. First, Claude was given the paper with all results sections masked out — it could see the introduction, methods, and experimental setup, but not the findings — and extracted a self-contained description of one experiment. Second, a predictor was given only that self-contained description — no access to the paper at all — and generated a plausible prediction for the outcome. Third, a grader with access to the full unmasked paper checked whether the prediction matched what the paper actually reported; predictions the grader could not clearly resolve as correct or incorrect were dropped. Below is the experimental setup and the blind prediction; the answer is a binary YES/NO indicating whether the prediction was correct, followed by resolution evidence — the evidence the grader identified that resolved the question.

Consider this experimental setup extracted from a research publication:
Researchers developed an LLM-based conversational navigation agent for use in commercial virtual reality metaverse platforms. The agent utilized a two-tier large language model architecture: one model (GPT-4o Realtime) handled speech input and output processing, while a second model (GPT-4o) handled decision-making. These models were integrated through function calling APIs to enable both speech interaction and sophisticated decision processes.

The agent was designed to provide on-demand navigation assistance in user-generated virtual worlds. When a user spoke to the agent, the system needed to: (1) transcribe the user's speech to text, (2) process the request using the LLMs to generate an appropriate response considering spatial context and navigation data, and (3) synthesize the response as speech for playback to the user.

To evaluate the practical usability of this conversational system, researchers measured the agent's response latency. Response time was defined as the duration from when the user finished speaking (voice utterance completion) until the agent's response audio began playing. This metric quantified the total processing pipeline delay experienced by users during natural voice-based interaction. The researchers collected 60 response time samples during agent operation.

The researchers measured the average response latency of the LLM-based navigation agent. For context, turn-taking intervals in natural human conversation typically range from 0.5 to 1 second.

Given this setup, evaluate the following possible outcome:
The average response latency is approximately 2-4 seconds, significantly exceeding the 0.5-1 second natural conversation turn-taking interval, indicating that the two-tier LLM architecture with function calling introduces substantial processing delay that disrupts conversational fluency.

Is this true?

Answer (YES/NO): NO